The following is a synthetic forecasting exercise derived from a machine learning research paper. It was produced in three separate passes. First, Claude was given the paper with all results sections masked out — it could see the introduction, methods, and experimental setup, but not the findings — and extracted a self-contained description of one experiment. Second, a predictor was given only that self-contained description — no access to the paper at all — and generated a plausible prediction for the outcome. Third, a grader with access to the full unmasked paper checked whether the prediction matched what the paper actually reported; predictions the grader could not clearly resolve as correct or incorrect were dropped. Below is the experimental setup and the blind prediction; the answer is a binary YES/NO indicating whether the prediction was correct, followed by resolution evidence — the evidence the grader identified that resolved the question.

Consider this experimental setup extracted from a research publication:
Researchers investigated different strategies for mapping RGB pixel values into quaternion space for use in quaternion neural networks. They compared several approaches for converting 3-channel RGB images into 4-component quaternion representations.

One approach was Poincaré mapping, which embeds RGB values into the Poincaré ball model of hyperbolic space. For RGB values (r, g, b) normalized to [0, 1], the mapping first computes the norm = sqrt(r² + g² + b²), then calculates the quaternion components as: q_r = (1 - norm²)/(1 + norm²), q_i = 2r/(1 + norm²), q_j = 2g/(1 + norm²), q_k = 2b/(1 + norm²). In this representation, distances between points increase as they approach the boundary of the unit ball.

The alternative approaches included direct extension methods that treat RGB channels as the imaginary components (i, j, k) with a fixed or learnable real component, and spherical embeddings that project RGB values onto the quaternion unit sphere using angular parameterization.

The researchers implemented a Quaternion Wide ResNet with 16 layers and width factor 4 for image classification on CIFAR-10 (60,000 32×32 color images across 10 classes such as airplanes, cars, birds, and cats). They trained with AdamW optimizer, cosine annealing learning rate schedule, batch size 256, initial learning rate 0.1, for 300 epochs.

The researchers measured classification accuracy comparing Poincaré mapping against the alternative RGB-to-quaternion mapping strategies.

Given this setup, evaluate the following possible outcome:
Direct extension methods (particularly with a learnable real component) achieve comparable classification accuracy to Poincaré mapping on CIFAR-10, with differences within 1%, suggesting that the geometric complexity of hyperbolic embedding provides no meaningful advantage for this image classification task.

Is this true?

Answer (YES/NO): NO